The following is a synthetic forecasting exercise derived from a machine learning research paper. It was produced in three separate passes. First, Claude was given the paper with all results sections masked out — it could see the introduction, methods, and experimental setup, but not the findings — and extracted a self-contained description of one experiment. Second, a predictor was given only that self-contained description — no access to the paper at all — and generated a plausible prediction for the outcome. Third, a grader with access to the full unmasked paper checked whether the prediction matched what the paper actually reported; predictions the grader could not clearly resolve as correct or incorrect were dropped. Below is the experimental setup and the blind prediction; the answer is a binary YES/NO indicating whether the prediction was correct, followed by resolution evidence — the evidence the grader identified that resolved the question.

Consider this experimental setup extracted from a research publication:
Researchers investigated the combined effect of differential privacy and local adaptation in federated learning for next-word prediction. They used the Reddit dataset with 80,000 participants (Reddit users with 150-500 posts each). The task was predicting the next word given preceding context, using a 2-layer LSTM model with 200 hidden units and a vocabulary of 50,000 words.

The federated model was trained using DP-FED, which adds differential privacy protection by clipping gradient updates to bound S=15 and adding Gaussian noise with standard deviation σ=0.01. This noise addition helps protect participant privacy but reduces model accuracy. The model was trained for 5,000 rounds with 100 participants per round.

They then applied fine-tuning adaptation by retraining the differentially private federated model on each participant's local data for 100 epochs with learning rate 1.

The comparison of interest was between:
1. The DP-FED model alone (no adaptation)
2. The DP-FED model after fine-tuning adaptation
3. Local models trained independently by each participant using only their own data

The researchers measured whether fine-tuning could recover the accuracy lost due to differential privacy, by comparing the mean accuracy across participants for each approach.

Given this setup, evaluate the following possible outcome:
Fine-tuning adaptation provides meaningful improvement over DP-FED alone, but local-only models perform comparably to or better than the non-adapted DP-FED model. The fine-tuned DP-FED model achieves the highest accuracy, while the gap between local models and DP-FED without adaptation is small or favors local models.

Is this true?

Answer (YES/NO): NO